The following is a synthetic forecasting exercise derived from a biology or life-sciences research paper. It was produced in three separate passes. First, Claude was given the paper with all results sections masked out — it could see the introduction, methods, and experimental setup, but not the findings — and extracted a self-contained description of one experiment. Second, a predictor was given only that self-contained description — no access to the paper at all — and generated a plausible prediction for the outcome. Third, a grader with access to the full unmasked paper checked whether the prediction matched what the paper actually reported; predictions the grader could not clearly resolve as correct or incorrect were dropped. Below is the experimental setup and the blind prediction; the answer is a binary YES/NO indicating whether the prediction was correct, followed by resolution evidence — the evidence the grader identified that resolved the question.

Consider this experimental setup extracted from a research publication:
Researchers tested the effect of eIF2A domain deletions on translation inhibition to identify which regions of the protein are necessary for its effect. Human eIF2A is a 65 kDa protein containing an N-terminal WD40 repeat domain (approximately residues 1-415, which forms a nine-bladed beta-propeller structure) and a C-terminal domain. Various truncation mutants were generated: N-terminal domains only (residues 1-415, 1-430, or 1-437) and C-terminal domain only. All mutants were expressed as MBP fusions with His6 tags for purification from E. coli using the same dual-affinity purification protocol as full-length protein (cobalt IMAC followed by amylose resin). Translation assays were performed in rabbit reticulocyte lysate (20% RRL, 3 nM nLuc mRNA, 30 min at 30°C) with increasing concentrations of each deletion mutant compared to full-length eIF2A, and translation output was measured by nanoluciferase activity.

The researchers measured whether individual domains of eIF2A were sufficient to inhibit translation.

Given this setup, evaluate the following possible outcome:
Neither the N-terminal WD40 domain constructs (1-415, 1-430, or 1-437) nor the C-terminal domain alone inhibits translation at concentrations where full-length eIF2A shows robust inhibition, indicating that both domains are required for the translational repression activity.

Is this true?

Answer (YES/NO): YES